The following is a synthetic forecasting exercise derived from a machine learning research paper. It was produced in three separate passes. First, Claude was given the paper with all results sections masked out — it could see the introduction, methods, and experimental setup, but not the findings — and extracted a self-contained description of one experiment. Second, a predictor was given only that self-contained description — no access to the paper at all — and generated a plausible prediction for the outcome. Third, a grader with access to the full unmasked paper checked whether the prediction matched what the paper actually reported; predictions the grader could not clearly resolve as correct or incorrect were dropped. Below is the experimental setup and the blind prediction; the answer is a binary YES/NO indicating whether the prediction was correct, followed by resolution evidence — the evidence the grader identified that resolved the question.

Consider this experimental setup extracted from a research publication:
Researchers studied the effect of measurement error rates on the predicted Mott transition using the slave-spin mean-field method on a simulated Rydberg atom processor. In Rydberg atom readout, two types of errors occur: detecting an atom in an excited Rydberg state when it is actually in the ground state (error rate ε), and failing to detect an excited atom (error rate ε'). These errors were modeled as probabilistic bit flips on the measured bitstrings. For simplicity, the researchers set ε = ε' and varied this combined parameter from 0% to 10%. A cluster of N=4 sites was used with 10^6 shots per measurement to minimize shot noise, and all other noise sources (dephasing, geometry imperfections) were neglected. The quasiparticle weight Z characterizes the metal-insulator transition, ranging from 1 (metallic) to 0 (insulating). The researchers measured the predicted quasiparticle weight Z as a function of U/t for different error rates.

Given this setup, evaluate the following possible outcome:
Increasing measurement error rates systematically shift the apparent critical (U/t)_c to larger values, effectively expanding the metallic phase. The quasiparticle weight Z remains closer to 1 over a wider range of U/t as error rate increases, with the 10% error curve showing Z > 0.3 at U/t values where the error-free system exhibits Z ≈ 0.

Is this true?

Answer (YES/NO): NO